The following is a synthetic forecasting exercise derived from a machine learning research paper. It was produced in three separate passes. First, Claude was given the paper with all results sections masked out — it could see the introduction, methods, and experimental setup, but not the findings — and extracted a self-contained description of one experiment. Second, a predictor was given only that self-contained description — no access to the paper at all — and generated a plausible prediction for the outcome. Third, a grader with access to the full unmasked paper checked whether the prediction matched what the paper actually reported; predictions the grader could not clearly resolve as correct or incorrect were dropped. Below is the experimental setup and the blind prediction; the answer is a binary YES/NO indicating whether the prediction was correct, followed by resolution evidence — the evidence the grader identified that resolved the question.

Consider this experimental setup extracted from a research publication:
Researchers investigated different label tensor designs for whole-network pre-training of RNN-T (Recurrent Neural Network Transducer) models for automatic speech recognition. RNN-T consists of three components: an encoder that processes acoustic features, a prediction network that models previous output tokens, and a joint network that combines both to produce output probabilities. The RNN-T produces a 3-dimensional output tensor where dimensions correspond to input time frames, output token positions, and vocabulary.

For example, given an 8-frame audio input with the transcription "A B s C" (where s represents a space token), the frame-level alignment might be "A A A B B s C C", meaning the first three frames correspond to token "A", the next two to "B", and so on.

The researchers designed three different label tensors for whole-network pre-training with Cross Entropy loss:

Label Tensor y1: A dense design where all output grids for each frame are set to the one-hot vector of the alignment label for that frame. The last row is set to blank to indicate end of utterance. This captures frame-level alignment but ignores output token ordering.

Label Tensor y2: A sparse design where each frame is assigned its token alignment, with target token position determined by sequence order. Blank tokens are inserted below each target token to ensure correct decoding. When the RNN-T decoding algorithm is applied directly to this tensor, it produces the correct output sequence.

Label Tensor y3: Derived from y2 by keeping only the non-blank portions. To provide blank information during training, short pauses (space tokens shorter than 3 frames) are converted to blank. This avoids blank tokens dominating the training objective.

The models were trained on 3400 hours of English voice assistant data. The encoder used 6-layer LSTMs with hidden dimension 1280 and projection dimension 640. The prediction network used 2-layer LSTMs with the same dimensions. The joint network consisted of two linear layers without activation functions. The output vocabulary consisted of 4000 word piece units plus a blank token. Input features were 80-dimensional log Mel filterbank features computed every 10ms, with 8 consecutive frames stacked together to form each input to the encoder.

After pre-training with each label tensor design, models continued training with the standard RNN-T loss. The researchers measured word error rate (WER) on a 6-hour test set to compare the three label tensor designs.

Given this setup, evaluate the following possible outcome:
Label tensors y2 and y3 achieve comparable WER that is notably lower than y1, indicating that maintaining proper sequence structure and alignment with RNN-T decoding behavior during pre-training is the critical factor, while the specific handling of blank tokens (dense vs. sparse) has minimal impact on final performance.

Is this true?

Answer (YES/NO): NO